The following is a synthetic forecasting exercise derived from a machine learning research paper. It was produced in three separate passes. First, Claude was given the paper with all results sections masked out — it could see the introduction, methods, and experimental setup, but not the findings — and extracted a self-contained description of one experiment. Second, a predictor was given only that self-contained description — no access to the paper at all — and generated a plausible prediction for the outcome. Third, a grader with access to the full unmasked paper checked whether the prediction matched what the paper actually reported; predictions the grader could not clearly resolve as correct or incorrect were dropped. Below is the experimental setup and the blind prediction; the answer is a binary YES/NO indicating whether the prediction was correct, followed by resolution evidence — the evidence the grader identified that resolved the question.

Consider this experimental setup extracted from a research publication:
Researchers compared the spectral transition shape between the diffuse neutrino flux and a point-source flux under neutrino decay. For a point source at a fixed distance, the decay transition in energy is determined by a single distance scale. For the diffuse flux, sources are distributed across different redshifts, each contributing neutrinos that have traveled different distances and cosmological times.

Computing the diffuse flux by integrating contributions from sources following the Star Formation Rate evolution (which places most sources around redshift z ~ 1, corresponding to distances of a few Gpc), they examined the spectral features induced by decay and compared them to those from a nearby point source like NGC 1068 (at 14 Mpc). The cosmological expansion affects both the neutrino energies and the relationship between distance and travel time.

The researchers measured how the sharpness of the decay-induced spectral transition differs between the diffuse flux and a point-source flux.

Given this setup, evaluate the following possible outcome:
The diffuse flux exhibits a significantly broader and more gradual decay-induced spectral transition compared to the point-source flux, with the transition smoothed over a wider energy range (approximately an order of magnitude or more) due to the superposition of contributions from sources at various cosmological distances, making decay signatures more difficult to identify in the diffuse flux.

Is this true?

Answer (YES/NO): YES